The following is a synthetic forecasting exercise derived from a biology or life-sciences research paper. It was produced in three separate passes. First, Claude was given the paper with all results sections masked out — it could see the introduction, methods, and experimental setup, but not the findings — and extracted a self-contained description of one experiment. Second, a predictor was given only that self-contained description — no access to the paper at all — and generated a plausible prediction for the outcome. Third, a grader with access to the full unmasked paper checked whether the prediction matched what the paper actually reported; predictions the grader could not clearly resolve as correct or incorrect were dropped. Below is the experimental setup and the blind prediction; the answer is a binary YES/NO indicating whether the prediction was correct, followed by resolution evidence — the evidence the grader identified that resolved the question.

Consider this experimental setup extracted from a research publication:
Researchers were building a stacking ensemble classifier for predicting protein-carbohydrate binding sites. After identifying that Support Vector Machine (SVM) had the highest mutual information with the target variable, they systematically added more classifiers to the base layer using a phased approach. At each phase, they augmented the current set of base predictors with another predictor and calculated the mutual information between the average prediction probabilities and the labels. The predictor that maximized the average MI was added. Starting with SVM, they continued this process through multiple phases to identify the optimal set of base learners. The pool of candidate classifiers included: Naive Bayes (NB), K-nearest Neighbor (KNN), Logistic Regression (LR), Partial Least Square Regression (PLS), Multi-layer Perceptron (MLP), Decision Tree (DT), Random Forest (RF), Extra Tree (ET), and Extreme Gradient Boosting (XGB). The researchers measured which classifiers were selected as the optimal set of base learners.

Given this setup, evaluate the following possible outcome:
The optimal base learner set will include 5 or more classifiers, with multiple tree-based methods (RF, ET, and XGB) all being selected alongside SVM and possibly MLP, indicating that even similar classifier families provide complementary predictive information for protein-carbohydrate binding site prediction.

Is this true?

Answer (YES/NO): NO